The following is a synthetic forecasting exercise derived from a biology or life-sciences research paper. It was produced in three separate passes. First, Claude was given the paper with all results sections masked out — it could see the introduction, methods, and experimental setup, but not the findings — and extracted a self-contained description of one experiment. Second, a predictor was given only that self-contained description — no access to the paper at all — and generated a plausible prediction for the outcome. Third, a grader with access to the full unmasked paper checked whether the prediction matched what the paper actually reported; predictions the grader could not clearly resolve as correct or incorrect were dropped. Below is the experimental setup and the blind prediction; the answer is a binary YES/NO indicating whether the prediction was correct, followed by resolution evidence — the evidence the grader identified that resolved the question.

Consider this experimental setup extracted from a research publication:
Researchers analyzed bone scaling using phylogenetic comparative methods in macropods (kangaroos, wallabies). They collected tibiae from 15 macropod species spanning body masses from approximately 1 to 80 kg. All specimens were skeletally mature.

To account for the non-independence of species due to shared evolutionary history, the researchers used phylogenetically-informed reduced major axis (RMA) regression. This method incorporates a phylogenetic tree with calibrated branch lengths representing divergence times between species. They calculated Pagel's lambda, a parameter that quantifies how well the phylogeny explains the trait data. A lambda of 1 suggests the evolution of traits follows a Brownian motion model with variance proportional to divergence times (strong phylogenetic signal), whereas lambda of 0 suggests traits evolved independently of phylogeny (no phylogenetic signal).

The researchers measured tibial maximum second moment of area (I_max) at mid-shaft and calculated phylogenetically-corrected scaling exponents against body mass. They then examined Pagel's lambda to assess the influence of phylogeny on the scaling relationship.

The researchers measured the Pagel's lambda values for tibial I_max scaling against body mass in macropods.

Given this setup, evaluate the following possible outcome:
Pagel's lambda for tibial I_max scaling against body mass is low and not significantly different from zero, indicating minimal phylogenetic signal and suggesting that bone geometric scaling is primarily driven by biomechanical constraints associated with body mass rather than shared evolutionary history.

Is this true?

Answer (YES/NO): NO